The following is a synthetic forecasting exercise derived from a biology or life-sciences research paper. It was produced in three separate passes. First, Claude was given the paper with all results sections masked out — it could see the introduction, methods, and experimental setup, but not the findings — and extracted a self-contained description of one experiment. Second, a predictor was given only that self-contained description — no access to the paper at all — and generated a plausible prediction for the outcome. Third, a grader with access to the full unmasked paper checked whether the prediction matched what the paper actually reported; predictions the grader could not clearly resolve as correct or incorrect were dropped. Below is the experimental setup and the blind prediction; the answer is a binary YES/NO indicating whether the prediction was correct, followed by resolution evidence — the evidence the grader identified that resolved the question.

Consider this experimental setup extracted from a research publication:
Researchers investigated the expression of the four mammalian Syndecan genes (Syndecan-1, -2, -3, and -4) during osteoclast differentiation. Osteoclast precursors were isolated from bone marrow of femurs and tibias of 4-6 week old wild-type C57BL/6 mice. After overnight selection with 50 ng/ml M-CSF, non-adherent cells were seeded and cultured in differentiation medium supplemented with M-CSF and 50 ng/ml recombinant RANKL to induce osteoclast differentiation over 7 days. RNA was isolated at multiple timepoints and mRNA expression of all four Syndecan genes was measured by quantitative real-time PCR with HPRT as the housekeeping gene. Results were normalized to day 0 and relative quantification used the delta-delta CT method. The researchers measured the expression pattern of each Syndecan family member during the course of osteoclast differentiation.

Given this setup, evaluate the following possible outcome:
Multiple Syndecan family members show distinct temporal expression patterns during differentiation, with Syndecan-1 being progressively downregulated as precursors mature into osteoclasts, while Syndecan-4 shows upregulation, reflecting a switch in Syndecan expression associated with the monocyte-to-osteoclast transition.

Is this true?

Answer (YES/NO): NO